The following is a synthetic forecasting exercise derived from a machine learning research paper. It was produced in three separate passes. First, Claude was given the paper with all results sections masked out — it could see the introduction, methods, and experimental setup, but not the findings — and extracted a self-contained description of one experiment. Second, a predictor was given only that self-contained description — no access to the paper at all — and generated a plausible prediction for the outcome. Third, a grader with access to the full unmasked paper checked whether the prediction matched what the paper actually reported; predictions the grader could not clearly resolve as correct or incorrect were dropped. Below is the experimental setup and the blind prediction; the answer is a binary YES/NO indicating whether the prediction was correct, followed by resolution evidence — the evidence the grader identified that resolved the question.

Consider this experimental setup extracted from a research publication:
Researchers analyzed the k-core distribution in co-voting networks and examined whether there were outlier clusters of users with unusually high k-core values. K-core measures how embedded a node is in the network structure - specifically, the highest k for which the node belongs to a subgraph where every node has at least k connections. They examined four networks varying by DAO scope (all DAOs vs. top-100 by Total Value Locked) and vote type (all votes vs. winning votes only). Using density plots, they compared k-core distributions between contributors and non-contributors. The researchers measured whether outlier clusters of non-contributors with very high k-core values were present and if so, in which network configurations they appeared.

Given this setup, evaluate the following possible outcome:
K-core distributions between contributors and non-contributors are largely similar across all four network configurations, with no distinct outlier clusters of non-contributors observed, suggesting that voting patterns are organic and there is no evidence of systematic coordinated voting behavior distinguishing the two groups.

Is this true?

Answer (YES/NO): NO